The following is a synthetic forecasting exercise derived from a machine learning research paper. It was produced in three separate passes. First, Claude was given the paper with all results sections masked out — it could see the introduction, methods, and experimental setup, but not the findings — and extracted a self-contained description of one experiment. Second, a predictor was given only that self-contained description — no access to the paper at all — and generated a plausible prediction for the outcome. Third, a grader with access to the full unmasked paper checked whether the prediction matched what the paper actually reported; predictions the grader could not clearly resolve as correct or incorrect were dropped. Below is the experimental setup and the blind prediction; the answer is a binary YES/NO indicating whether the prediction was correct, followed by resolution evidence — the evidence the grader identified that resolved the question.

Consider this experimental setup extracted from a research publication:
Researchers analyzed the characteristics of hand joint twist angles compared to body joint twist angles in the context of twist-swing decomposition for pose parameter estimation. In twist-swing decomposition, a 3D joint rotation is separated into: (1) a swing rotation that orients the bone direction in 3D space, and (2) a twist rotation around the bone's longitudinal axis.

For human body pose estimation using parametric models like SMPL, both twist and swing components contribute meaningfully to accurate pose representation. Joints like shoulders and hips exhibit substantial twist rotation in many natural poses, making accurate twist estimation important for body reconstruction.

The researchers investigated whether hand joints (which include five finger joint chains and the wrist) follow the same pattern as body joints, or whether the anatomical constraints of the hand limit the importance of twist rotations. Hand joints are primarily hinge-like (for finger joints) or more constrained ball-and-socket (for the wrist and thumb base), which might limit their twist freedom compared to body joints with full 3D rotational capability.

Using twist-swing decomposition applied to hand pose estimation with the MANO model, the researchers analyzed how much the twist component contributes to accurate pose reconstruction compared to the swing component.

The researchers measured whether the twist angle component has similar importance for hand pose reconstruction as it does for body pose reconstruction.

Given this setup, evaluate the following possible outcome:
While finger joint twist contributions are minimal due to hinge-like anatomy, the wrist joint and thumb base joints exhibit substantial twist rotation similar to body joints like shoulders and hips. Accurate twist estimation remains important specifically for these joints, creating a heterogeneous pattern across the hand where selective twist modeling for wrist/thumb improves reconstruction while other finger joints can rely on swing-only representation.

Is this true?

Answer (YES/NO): NO